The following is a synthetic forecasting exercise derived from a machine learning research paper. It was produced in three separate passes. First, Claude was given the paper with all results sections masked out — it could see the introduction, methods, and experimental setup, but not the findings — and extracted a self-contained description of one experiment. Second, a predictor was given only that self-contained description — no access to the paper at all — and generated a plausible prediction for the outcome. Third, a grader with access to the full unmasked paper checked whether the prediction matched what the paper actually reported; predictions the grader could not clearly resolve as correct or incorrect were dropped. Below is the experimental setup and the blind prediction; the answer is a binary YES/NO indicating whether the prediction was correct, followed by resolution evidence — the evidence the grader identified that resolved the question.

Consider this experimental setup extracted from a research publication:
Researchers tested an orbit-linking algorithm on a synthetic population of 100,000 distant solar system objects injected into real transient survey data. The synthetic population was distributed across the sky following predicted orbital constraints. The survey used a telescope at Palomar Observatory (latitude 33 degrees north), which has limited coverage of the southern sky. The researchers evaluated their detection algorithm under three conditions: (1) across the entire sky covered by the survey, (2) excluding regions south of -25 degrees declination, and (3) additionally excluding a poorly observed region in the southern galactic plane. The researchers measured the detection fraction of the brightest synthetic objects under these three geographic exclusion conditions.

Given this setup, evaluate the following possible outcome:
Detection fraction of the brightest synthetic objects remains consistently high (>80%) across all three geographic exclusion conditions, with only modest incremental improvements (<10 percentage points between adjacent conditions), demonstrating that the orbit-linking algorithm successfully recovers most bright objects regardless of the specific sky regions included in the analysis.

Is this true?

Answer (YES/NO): YES